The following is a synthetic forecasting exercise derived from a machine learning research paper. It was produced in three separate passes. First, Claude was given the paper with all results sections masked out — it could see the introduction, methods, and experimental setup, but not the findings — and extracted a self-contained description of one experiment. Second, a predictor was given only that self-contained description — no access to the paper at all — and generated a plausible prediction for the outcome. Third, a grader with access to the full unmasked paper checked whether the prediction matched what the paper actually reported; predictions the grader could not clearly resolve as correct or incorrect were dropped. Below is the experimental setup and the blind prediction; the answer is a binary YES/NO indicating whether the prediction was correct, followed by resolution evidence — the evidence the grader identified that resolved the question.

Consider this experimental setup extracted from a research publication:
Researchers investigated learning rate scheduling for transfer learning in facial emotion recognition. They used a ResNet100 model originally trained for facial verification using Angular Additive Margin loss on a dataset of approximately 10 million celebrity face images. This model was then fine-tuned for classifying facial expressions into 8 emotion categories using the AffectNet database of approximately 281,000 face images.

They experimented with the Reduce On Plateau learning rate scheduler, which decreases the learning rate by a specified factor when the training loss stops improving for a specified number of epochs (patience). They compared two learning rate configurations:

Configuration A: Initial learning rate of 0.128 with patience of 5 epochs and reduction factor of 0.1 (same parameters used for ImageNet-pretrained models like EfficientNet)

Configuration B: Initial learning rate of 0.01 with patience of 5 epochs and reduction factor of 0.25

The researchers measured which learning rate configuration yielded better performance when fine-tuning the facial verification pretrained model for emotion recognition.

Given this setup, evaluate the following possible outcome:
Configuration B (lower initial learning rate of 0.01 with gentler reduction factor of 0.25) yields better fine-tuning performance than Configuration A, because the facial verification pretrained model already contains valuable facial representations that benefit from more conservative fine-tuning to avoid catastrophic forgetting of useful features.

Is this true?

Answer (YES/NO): YES